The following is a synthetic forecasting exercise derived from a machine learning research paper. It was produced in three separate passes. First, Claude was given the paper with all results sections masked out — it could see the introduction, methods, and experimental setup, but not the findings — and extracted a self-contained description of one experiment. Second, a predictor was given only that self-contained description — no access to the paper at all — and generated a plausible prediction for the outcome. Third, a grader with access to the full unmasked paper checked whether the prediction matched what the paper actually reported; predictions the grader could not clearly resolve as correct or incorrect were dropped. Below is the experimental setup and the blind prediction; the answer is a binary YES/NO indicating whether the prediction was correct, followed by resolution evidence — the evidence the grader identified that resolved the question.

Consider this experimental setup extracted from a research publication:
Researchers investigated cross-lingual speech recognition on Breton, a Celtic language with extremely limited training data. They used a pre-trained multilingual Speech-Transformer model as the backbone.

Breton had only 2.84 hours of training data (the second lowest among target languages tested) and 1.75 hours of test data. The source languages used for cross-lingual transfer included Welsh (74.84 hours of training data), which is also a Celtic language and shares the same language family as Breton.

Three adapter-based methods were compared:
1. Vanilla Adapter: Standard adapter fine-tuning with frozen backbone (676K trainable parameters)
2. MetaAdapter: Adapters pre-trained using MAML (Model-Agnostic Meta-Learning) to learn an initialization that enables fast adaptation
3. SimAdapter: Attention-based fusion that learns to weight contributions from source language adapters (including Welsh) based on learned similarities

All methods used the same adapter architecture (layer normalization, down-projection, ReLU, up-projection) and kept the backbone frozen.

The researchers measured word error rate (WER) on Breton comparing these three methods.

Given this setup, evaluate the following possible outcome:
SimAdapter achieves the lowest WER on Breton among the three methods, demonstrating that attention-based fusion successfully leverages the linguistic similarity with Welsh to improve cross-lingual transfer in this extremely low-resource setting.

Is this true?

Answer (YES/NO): YES